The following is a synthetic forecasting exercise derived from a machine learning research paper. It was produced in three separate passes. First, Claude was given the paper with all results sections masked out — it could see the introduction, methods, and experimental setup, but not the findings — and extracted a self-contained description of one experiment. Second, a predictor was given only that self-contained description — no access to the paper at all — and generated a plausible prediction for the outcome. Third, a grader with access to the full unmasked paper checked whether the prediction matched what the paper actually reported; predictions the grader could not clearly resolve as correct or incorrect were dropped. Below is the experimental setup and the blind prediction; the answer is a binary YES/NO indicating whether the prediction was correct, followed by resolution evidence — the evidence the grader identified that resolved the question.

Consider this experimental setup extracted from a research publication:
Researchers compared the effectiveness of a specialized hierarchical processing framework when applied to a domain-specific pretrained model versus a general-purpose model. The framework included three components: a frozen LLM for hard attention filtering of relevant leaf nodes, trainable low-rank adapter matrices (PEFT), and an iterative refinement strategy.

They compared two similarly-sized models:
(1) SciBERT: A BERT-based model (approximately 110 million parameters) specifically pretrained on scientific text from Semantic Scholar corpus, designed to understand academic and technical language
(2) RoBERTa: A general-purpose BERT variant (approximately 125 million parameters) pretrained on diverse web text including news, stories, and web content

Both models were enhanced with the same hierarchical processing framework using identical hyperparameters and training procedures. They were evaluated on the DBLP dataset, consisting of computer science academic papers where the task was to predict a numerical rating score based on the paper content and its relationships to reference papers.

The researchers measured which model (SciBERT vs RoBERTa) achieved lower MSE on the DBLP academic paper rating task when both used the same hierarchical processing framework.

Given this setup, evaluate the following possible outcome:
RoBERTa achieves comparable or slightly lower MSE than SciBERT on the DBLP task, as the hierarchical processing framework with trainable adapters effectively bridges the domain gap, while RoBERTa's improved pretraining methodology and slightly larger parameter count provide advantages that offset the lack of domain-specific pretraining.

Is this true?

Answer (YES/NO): YES